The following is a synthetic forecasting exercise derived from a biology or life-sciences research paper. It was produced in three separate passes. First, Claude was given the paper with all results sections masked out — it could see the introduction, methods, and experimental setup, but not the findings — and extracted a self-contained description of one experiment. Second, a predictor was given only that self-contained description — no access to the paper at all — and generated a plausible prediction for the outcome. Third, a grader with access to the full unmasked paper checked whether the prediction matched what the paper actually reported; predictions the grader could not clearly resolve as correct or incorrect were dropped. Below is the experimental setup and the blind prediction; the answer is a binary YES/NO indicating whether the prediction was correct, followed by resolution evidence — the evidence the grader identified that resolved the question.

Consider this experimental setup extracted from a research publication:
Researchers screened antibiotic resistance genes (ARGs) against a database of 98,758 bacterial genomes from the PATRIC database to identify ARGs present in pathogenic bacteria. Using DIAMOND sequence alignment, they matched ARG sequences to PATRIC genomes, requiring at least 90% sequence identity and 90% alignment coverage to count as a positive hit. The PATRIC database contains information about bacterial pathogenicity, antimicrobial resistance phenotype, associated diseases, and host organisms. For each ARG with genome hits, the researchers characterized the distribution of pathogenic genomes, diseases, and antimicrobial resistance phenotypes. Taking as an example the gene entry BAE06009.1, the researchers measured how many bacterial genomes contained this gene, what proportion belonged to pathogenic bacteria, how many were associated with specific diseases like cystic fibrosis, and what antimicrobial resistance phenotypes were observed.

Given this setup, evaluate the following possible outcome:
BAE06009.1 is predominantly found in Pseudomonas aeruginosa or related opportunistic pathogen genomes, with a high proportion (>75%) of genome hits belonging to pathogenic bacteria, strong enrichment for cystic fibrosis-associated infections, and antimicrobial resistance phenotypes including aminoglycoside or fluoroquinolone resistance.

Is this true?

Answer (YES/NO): NO